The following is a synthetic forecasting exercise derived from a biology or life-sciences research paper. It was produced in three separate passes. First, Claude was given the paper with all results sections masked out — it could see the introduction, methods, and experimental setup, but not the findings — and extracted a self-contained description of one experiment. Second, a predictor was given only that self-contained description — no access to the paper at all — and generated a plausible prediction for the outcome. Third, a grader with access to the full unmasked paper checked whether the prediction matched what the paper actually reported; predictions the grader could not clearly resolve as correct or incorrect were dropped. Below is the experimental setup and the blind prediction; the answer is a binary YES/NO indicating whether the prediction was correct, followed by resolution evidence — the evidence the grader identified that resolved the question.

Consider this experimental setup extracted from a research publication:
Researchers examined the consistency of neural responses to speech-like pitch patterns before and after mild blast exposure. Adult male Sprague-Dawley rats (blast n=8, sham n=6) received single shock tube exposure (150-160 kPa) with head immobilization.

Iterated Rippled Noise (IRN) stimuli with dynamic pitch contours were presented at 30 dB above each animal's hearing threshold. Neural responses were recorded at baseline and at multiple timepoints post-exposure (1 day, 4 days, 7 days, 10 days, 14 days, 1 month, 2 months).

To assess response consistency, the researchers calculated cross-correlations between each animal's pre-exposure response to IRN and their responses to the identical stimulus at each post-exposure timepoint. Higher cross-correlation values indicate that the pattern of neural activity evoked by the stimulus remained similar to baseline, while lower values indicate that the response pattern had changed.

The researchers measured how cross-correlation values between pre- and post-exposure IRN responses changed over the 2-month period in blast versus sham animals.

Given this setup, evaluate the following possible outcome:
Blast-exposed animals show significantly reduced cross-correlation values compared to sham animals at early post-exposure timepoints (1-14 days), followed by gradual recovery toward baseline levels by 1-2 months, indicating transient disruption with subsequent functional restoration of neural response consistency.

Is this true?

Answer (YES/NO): NO